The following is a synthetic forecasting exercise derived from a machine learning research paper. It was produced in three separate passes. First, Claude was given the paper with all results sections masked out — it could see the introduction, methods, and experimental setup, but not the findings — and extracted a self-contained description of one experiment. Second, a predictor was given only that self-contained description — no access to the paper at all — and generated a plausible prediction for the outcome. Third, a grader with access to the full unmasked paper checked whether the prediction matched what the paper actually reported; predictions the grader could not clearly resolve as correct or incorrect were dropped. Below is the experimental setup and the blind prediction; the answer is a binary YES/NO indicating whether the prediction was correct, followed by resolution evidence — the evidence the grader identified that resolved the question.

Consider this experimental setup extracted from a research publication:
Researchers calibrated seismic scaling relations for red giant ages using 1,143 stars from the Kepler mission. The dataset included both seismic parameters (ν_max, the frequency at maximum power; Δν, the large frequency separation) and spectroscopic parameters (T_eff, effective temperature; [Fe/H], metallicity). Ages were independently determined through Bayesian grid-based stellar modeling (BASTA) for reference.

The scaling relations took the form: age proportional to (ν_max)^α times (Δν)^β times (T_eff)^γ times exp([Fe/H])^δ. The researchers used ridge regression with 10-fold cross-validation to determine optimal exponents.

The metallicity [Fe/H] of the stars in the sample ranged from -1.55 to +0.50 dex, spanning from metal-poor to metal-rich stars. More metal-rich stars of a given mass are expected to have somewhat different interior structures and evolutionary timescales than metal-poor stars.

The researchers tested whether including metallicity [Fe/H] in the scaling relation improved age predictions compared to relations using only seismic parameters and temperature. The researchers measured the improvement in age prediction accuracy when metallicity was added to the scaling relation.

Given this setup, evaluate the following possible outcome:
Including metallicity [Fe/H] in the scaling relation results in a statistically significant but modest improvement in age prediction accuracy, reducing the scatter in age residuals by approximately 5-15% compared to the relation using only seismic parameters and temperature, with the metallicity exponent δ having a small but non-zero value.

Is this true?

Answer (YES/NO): NO